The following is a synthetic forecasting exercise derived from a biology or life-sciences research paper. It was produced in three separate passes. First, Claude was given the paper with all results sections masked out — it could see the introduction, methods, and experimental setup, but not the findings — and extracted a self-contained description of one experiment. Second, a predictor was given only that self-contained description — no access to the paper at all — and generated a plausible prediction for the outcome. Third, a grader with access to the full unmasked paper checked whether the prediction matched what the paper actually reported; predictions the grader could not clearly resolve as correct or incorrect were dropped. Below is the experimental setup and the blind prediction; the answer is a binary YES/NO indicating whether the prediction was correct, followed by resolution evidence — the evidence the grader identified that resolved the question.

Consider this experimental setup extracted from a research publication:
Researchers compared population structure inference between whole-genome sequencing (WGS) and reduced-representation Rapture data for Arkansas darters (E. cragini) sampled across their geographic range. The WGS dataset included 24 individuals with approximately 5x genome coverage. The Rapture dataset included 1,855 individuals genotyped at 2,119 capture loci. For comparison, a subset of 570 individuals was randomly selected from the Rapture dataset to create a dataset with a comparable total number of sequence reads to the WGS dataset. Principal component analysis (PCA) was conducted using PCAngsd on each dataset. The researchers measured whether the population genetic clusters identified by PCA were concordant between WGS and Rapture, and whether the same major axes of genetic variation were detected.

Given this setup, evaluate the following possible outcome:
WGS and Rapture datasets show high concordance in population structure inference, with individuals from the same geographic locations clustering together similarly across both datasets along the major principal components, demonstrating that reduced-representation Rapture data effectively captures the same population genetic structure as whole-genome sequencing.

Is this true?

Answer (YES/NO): NO